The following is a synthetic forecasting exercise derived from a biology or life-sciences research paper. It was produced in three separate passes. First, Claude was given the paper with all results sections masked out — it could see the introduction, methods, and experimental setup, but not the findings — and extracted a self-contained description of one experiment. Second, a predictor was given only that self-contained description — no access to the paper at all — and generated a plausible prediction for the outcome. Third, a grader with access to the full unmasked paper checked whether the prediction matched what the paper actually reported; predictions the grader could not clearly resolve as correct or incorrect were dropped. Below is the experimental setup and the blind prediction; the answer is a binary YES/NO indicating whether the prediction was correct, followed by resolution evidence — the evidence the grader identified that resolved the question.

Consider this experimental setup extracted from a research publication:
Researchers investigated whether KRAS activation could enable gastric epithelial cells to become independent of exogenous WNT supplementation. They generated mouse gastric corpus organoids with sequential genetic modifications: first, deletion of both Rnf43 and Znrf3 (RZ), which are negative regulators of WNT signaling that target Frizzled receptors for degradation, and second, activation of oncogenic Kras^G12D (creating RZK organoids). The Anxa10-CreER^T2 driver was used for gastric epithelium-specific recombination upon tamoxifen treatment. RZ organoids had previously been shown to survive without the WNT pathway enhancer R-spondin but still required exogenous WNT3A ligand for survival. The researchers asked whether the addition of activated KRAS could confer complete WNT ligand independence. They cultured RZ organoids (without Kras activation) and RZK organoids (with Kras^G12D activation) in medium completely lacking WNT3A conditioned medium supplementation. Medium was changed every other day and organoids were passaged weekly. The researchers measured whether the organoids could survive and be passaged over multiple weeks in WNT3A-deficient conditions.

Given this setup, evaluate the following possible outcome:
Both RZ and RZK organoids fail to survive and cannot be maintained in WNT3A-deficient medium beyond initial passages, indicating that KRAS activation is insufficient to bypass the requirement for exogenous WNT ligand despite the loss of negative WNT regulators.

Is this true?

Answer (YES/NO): NO